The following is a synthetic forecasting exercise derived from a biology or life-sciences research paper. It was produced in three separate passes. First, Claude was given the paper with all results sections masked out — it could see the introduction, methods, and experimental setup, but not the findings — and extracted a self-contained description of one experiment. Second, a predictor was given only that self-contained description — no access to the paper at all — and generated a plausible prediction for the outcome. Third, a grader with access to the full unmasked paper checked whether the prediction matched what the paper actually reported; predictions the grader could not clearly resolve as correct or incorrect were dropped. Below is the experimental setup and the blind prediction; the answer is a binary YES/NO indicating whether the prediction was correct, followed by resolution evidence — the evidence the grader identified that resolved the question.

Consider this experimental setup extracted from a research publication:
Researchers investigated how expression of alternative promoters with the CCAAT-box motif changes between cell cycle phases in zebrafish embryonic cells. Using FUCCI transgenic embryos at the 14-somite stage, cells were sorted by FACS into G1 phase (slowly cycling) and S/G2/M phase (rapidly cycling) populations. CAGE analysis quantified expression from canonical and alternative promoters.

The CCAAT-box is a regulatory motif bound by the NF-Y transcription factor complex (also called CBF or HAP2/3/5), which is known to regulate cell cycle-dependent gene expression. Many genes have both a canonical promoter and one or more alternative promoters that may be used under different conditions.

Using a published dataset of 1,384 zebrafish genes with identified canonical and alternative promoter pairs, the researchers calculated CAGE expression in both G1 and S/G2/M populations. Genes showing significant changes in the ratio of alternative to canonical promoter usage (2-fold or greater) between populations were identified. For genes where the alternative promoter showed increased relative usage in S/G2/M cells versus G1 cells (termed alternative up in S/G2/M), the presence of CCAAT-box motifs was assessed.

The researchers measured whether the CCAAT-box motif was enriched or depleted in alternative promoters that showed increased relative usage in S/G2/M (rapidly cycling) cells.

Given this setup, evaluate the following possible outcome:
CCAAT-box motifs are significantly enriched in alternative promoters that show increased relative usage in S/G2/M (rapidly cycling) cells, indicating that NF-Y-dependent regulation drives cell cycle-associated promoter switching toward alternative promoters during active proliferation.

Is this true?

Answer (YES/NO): YES